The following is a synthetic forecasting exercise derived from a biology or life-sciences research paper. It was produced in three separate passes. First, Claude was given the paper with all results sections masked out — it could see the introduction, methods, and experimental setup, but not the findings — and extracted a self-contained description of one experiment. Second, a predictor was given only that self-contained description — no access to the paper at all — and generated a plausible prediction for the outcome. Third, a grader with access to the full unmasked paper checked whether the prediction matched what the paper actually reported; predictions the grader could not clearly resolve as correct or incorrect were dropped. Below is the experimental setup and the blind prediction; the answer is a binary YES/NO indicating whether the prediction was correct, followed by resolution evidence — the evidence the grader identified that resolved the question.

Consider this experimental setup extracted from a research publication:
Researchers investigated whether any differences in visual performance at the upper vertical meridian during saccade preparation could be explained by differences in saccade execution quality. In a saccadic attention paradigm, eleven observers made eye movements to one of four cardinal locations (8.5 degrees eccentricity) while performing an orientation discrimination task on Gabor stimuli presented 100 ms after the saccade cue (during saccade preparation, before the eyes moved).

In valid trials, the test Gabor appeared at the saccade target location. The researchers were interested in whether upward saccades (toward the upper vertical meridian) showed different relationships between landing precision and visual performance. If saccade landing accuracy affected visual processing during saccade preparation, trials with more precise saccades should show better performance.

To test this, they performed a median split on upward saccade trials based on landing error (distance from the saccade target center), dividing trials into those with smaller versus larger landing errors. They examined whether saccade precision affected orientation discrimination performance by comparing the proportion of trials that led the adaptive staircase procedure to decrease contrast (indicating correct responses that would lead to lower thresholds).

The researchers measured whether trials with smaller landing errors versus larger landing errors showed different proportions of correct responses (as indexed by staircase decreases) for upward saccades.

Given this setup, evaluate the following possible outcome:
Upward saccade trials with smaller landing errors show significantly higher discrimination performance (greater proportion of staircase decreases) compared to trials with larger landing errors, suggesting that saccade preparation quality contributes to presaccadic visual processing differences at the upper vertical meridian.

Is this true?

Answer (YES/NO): NO